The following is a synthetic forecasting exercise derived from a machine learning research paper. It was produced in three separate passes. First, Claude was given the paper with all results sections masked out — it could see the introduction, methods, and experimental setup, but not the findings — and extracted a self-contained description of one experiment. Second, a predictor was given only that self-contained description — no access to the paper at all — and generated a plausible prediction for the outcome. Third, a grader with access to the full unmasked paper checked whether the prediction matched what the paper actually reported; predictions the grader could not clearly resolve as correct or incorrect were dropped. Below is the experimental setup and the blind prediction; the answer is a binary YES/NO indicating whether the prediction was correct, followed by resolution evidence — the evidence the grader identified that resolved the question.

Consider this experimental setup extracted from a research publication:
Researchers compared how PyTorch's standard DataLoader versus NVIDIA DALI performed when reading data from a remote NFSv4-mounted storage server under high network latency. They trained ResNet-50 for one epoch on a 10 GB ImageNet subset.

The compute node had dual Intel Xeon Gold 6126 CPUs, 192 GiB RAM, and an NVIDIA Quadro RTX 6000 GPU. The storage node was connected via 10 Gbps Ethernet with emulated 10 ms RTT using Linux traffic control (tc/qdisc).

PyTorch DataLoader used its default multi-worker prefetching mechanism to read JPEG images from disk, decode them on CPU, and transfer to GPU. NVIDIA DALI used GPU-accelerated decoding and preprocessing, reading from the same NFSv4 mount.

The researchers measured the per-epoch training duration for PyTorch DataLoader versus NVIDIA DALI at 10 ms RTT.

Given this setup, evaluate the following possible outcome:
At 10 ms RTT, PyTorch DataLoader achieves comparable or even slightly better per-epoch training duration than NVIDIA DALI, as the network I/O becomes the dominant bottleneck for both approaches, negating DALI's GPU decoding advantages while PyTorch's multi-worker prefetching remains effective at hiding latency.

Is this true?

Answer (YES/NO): NO